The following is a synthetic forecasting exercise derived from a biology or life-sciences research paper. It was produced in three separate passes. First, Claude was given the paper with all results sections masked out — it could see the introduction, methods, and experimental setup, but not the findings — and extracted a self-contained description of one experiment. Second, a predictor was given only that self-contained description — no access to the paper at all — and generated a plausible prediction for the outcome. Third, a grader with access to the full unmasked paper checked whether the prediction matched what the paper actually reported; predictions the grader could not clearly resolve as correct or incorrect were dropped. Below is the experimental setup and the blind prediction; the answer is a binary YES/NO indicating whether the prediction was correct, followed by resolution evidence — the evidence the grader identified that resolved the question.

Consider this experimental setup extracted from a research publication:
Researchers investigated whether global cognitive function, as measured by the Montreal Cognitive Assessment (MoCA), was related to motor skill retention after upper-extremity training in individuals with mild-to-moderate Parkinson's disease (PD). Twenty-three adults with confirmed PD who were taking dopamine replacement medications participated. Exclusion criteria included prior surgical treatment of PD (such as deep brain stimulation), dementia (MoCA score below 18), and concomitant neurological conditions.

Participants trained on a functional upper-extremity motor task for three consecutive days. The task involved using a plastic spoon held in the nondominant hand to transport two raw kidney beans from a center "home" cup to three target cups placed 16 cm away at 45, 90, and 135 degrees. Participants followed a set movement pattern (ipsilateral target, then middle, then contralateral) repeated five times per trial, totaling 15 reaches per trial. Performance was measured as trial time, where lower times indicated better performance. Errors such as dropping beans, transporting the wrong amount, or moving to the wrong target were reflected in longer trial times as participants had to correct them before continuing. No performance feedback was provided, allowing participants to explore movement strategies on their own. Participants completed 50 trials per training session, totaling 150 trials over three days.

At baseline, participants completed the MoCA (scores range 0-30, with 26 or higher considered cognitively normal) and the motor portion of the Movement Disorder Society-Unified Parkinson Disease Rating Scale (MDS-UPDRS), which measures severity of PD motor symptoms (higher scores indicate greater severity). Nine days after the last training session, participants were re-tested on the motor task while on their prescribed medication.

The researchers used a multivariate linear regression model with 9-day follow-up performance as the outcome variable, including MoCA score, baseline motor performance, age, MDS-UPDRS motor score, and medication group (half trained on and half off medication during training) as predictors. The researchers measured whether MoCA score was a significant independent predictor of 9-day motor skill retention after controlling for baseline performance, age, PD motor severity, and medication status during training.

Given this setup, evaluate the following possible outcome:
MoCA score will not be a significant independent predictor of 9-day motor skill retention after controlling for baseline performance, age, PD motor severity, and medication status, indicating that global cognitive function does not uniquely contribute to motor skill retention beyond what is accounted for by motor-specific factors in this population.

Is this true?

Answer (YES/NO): NO